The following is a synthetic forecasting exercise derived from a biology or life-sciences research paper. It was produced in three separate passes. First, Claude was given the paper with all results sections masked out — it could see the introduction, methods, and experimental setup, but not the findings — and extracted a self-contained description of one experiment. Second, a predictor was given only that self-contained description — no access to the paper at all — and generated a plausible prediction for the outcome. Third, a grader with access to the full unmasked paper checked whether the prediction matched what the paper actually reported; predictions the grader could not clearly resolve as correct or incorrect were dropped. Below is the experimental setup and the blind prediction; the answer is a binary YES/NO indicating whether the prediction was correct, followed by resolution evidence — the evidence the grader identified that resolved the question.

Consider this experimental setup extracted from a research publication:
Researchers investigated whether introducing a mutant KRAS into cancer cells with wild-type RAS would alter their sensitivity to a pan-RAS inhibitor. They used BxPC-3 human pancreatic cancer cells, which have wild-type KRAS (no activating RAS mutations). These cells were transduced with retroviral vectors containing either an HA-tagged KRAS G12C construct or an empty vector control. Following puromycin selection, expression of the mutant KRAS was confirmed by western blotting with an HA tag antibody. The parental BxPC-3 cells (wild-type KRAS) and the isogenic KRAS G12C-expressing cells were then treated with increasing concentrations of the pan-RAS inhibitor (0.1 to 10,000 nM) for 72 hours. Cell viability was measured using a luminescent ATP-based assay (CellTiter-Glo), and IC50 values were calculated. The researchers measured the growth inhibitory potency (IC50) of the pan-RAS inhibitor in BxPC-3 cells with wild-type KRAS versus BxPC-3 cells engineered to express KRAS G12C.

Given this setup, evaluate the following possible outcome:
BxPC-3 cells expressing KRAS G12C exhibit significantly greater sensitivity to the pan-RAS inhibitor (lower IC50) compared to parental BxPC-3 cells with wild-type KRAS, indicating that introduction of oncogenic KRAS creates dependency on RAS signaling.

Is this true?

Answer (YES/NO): YES